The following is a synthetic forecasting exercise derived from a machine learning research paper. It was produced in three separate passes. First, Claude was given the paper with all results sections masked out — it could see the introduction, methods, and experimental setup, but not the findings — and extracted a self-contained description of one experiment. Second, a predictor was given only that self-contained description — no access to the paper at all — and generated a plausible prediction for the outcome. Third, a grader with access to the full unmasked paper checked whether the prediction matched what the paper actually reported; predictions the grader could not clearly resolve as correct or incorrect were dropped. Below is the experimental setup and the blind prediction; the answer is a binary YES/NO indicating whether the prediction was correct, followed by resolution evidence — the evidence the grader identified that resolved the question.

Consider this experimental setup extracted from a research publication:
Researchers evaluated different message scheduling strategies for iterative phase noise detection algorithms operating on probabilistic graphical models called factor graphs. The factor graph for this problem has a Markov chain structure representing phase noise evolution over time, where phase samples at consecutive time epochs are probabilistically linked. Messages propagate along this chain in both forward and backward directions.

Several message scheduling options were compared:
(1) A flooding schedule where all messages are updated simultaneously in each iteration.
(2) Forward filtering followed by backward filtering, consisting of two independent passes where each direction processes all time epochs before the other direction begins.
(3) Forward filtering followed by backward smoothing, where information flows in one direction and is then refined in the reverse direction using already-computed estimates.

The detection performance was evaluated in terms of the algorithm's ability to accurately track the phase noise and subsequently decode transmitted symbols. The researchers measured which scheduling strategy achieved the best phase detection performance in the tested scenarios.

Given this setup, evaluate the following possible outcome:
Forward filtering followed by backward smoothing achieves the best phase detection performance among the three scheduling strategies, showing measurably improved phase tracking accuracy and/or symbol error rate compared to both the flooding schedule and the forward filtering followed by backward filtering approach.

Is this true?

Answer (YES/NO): NO